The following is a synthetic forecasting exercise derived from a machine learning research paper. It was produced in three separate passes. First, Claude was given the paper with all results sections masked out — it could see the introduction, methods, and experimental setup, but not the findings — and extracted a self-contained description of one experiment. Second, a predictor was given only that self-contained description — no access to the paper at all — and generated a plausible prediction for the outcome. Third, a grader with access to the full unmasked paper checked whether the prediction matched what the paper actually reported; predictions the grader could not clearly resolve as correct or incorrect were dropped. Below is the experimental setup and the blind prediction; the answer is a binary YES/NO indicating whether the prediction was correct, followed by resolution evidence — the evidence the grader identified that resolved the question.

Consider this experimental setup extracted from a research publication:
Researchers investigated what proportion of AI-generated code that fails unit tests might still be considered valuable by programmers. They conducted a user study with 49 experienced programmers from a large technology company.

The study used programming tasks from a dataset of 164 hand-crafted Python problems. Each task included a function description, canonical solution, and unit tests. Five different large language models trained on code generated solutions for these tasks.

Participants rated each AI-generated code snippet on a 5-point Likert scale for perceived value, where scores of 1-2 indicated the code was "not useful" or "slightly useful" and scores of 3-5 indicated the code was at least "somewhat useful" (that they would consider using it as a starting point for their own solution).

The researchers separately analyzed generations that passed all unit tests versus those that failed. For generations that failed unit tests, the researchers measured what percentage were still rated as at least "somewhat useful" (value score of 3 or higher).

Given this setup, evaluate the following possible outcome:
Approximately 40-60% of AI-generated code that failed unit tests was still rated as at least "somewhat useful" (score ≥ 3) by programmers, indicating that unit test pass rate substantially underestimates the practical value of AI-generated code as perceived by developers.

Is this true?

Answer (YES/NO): YES